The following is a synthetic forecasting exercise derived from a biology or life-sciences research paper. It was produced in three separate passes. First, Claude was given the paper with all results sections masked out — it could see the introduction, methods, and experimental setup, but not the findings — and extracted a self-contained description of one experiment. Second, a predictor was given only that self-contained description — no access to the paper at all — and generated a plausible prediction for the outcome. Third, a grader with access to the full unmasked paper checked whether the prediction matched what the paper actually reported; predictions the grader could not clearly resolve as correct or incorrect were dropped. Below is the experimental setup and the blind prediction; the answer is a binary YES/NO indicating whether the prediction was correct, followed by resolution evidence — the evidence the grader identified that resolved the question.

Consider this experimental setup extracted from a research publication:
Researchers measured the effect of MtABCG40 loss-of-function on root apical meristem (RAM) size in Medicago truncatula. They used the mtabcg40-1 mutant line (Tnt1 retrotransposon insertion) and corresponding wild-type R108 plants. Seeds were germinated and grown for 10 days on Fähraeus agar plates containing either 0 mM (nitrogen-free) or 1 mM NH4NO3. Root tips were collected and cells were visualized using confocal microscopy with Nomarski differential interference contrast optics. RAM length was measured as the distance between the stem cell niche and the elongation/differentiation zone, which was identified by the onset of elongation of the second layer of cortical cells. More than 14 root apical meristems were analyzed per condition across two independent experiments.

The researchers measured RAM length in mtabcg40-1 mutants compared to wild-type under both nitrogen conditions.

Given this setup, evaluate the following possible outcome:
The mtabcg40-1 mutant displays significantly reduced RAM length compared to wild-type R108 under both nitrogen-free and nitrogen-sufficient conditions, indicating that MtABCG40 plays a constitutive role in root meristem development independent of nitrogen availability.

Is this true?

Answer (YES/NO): NO